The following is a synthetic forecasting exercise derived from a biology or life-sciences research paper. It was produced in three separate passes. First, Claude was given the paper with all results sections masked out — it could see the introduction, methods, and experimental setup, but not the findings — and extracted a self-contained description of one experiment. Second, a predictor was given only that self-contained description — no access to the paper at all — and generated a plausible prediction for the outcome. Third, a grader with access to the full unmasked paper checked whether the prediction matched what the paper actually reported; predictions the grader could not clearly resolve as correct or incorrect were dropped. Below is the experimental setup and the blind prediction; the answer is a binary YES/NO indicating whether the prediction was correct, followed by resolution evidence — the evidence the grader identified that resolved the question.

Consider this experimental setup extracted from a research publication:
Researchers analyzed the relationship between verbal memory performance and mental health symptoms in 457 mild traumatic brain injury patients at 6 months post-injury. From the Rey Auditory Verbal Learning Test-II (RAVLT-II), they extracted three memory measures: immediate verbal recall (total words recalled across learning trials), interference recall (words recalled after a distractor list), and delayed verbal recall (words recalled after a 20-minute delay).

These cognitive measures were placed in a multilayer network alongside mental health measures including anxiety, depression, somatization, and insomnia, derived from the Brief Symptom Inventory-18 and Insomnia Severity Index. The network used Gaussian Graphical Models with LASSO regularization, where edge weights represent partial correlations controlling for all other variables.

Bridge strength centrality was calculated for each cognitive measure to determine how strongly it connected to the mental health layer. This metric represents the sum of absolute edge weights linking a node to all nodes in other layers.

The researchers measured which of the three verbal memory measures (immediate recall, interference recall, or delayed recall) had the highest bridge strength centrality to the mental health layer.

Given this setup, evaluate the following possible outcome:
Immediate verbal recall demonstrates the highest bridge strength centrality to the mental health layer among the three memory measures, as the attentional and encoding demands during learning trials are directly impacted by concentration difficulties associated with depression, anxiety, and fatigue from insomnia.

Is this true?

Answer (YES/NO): YES